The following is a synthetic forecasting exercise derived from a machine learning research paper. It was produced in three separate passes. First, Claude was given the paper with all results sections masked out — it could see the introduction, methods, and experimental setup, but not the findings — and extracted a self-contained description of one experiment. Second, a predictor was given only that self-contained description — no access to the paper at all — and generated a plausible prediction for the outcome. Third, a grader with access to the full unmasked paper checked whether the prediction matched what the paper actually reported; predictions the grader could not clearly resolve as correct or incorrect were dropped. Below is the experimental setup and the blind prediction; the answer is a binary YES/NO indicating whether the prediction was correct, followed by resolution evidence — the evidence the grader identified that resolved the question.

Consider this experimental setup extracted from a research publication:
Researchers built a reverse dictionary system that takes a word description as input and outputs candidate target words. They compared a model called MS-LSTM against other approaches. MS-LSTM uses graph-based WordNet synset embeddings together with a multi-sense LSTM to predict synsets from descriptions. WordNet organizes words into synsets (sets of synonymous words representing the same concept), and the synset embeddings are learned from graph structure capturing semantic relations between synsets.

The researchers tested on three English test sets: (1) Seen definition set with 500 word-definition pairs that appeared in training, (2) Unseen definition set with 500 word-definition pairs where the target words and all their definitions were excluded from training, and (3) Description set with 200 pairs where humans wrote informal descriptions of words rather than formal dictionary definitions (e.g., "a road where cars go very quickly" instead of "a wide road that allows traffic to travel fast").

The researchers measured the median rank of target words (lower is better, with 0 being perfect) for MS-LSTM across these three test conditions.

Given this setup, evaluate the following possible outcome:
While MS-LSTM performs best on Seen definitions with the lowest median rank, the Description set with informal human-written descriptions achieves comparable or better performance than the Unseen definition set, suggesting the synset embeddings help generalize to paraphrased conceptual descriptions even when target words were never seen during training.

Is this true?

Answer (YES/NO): NO